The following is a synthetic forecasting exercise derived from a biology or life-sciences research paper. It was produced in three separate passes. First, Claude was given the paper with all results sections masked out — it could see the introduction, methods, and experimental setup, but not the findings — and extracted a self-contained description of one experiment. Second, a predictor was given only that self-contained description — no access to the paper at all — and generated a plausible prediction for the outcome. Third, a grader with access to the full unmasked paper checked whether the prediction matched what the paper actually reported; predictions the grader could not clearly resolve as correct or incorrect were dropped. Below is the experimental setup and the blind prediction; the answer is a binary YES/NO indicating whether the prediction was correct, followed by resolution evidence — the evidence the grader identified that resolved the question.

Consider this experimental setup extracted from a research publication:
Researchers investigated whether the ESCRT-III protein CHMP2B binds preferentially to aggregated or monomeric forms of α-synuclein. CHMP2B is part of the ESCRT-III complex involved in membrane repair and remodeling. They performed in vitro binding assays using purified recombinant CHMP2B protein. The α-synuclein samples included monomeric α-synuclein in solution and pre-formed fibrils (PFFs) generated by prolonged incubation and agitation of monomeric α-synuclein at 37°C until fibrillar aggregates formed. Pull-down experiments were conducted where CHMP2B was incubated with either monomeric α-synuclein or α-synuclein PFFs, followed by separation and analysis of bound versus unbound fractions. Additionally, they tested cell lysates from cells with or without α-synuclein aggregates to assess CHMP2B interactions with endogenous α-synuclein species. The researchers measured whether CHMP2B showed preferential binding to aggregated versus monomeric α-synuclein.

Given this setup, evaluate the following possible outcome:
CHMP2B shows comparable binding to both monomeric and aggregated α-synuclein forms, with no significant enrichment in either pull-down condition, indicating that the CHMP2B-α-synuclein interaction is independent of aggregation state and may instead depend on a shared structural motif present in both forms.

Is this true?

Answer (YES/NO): NO